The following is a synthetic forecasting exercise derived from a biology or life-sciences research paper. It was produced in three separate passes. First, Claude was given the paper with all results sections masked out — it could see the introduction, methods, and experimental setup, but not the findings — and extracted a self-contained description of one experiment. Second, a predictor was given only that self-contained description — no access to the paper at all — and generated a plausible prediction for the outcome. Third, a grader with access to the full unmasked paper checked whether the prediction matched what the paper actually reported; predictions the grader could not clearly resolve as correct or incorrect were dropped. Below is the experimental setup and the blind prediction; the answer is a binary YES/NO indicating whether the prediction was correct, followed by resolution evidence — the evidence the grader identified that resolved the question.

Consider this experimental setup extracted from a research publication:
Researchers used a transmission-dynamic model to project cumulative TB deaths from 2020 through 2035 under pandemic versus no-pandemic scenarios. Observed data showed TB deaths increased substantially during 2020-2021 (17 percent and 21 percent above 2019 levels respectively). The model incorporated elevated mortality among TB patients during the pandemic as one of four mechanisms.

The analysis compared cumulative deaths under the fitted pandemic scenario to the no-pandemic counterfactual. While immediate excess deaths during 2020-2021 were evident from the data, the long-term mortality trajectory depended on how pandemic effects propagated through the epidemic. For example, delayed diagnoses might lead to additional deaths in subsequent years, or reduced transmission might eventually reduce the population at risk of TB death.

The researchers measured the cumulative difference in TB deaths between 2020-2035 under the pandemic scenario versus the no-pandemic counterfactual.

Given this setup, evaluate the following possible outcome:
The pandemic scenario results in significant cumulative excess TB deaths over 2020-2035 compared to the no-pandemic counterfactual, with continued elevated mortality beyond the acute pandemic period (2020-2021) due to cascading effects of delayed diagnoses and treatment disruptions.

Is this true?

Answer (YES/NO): YES